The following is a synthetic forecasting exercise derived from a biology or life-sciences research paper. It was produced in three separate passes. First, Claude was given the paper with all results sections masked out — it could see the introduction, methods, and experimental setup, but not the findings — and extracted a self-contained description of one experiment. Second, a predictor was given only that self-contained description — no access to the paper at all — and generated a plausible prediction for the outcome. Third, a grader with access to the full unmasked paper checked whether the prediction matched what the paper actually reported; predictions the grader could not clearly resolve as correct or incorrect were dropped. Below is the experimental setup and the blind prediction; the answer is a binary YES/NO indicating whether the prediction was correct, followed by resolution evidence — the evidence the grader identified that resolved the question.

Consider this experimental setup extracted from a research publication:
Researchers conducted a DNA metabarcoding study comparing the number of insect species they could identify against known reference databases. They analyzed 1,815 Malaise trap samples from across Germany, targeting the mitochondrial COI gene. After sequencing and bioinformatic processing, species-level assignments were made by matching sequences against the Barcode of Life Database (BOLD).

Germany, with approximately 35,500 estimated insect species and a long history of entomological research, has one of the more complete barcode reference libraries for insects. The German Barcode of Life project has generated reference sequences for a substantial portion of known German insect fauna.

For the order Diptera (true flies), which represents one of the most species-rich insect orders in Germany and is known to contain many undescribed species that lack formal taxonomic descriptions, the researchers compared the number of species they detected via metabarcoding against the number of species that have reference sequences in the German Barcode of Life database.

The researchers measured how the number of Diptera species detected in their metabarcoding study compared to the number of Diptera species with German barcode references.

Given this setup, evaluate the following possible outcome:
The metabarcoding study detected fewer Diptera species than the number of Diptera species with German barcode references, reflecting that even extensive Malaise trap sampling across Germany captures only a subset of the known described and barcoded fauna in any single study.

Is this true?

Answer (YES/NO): NO